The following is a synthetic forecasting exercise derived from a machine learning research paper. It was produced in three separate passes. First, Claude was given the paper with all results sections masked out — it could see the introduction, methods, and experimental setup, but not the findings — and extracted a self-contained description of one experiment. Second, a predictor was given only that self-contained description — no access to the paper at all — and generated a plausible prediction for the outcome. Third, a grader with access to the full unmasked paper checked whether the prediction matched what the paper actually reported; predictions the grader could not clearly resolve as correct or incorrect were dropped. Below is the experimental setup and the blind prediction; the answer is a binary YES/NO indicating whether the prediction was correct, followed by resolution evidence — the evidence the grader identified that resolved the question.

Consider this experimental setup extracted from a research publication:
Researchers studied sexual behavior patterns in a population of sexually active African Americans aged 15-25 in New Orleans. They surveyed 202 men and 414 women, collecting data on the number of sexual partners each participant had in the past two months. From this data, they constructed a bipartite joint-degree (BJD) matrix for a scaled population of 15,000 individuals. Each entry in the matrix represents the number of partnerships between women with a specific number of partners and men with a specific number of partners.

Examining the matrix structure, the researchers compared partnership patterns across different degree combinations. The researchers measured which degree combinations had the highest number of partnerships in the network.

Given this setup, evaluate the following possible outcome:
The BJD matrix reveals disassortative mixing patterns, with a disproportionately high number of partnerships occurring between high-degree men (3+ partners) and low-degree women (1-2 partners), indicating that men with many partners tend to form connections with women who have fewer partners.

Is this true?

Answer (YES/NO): NO